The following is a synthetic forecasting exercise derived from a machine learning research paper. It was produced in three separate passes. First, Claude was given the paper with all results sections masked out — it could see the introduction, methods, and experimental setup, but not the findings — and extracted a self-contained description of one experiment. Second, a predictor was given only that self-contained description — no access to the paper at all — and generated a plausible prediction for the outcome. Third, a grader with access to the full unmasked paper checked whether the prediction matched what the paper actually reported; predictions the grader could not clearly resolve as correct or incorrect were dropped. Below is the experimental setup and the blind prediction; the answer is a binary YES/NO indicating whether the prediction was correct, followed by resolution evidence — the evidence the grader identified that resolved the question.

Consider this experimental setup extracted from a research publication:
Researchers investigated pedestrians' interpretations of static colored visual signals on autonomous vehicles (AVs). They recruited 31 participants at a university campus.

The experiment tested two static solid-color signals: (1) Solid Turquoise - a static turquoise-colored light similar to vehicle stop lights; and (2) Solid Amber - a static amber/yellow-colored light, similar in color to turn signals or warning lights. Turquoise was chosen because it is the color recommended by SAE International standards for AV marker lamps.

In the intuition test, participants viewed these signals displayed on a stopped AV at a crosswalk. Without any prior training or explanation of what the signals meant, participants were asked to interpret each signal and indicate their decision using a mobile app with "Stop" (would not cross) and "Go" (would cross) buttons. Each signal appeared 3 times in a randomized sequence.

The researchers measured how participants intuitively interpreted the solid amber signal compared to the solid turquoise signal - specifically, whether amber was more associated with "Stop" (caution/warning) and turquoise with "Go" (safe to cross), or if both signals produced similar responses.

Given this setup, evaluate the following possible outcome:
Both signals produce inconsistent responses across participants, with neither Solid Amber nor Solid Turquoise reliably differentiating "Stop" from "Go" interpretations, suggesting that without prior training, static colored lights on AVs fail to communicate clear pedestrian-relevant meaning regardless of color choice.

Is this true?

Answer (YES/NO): NO